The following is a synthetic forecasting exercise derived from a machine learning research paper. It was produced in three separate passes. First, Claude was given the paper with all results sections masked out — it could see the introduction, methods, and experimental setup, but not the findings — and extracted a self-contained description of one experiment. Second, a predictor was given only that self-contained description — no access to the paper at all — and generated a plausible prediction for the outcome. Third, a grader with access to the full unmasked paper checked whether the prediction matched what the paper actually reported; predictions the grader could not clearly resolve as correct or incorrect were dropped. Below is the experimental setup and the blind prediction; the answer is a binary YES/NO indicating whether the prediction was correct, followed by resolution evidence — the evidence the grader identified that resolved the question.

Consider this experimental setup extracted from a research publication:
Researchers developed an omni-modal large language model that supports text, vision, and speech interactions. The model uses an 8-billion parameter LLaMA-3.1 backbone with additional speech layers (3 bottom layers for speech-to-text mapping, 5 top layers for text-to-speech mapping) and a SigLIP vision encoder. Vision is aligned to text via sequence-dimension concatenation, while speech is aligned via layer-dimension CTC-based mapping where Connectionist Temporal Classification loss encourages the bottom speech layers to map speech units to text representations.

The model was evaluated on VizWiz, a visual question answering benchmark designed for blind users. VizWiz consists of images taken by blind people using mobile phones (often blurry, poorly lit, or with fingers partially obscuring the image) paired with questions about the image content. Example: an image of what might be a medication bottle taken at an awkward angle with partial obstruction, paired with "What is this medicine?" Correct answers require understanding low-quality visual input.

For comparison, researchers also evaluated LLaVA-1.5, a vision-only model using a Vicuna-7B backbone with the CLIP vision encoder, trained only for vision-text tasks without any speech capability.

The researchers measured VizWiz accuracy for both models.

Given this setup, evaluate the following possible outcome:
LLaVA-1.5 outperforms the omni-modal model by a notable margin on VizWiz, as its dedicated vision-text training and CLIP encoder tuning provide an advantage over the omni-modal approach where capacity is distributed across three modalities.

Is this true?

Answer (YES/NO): NO